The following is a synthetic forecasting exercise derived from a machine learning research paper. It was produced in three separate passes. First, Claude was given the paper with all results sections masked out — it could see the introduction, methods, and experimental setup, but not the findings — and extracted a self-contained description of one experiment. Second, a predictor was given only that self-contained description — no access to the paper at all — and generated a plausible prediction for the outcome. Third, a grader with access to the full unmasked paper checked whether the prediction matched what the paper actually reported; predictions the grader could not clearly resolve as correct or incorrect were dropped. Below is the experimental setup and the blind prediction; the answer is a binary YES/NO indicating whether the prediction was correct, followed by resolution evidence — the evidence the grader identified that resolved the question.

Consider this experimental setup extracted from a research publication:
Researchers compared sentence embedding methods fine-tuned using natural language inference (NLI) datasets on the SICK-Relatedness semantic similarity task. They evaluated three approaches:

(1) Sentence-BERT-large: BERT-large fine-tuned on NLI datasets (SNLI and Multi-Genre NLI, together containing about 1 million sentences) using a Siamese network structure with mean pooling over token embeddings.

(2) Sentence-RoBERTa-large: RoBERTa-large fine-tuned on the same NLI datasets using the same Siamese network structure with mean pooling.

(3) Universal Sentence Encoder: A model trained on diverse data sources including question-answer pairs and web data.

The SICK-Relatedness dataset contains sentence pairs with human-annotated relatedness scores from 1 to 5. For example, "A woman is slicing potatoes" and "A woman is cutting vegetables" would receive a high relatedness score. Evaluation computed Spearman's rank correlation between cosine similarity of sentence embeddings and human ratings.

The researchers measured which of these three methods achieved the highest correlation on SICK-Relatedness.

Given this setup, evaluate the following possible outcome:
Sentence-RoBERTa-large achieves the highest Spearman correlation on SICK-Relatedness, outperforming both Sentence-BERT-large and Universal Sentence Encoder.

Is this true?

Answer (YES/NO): NO